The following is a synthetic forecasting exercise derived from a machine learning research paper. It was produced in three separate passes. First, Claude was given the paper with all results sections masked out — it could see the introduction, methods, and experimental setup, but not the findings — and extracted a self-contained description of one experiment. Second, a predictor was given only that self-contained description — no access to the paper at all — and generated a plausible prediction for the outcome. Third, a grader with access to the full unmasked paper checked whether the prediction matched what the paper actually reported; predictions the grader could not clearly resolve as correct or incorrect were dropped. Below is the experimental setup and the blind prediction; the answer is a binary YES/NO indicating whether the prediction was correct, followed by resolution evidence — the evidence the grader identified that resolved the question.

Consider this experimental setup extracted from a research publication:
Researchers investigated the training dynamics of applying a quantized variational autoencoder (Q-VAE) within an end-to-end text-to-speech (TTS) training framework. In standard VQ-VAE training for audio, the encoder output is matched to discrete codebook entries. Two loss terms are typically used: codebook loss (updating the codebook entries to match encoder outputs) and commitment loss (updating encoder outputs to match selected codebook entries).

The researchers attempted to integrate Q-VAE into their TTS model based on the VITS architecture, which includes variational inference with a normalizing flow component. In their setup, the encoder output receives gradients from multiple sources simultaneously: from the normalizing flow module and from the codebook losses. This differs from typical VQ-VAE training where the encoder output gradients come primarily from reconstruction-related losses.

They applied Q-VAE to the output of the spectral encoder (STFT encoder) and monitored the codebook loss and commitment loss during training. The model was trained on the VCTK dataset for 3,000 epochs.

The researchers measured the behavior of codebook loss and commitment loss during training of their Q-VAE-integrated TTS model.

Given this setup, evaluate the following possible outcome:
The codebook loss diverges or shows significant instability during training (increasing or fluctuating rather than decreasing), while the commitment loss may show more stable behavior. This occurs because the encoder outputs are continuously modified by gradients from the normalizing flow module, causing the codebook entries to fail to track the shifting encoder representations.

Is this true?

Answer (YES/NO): NO